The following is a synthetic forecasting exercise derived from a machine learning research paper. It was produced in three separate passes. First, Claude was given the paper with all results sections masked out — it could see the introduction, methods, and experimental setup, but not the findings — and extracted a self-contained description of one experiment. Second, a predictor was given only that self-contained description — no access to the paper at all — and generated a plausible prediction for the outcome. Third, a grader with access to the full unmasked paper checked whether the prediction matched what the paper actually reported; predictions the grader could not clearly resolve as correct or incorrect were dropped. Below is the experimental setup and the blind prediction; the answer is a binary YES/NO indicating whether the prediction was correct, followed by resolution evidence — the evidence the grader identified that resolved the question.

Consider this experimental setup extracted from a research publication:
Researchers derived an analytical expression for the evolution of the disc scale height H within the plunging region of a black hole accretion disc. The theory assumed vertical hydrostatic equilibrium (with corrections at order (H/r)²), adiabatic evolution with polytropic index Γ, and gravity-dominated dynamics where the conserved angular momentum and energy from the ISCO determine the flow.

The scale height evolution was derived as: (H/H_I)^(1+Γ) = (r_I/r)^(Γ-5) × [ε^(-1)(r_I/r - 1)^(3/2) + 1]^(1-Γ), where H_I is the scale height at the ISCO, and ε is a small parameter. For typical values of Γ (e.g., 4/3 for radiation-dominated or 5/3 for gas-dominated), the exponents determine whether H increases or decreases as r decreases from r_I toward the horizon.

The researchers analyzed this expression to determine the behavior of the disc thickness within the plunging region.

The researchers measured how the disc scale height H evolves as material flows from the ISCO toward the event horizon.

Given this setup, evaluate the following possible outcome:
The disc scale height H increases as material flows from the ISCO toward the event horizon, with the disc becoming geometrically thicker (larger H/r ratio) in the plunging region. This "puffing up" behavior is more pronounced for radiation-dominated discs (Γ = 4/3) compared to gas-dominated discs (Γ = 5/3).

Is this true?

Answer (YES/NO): NO